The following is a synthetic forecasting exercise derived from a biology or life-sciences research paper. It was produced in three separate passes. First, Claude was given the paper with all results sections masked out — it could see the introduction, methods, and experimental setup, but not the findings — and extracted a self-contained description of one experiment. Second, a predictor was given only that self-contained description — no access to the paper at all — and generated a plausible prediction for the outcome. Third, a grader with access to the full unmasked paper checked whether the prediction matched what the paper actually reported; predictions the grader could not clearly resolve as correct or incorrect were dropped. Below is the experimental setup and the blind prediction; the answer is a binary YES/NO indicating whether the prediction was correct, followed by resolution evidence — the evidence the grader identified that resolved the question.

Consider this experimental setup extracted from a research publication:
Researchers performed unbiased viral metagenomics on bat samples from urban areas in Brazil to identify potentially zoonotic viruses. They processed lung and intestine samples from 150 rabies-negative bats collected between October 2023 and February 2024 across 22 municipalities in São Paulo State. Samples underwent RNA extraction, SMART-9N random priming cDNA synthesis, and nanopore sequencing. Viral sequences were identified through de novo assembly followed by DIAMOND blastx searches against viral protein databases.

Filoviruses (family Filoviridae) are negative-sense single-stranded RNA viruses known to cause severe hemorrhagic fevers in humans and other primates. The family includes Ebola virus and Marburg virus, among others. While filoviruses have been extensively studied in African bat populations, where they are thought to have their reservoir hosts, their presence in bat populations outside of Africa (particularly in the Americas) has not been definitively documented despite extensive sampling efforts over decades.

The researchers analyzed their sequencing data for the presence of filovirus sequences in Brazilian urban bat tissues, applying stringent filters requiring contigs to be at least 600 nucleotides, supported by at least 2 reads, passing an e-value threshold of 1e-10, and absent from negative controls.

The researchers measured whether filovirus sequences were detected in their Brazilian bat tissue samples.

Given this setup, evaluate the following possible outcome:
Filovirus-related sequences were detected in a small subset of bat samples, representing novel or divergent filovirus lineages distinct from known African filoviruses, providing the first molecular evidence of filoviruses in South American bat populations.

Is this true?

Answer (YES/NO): YES